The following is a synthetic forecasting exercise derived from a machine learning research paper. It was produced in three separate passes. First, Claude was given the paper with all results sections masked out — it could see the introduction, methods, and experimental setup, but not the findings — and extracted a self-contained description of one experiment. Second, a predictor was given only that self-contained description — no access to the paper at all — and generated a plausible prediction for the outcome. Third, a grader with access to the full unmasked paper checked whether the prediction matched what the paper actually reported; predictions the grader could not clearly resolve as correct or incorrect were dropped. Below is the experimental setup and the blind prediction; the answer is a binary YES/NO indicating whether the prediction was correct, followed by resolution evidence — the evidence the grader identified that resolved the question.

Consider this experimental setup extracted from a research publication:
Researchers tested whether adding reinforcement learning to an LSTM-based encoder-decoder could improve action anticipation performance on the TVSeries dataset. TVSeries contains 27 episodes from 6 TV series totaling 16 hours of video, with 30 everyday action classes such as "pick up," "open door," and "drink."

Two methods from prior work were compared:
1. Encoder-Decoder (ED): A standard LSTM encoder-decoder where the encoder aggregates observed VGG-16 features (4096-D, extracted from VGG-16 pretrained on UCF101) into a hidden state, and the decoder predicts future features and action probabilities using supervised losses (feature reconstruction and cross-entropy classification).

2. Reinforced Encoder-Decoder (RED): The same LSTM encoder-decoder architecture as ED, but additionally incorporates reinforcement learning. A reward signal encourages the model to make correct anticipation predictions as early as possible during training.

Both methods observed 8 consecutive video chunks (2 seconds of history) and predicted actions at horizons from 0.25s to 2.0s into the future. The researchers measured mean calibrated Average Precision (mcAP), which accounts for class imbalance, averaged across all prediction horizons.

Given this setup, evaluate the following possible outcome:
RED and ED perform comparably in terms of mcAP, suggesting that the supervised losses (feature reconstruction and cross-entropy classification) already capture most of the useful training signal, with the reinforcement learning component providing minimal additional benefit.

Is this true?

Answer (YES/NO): YES